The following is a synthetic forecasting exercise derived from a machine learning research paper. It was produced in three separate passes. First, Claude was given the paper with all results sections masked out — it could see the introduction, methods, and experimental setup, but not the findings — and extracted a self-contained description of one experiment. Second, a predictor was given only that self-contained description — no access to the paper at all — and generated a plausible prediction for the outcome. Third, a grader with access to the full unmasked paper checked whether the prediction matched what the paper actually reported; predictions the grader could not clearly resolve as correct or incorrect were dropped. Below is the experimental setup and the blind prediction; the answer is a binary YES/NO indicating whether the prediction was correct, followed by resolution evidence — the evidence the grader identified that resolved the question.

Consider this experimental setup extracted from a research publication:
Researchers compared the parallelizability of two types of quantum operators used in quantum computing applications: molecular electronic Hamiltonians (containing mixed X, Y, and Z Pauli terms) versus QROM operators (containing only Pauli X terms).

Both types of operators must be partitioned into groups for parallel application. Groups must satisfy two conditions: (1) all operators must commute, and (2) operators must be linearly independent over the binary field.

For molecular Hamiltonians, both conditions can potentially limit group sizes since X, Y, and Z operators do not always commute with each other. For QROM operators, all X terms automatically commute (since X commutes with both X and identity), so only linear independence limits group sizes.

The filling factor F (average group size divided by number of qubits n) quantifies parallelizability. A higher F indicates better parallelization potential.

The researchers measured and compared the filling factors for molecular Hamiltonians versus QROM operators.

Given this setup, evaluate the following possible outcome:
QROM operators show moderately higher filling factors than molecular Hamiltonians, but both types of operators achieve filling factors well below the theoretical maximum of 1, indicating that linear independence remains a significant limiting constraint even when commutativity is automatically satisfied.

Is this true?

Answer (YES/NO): NO